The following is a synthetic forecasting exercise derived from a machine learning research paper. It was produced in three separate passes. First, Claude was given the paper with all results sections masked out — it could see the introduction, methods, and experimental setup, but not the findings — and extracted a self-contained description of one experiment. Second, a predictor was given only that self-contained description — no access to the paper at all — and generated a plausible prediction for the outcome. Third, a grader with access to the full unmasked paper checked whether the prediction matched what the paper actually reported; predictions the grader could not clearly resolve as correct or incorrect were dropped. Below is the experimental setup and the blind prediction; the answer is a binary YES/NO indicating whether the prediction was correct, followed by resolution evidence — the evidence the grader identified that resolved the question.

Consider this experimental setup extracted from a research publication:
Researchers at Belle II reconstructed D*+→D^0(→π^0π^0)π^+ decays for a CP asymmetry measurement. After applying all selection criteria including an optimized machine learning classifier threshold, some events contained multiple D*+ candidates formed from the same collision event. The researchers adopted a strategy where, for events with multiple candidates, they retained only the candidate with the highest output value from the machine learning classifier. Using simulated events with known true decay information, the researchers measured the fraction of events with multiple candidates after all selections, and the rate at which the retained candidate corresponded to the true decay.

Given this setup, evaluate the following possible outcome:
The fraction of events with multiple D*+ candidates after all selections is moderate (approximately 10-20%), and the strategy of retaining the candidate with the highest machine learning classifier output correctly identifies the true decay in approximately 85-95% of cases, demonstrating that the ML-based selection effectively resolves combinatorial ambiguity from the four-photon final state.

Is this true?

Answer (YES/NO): NO